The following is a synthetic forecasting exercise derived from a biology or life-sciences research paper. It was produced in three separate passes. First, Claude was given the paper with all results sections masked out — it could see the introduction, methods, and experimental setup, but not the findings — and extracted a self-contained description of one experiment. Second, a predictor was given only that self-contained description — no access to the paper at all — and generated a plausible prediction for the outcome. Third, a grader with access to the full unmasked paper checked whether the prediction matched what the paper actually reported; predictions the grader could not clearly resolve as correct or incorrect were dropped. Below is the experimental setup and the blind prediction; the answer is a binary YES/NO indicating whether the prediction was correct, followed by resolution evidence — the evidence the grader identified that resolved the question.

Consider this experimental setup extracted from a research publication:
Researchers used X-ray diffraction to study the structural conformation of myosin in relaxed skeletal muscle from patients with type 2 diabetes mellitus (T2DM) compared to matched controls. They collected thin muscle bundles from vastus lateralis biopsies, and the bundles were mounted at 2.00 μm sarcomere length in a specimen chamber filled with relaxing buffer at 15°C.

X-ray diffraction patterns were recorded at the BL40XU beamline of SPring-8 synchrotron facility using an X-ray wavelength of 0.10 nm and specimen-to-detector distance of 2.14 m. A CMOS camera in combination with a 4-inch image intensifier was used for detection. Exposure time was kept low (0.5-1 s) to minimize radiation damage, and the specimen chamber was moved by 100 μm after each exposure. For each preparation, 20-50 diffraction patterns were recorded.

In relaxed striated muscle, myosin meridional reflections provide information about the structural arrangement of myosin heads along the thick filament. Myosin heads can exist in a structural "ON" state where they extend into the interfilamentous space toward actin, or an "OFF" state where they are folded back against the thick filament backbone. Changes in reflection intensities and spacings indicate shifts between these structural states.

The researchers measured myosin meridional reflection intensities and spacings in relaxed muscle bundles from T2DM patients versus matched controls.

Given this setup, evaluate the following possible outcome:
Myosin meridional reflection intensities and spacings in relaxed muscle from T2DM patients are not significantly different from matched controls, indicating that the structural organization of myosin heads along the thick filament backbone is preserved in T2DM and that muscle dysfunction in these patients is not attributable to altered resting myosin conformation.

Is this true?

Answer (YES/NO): NO